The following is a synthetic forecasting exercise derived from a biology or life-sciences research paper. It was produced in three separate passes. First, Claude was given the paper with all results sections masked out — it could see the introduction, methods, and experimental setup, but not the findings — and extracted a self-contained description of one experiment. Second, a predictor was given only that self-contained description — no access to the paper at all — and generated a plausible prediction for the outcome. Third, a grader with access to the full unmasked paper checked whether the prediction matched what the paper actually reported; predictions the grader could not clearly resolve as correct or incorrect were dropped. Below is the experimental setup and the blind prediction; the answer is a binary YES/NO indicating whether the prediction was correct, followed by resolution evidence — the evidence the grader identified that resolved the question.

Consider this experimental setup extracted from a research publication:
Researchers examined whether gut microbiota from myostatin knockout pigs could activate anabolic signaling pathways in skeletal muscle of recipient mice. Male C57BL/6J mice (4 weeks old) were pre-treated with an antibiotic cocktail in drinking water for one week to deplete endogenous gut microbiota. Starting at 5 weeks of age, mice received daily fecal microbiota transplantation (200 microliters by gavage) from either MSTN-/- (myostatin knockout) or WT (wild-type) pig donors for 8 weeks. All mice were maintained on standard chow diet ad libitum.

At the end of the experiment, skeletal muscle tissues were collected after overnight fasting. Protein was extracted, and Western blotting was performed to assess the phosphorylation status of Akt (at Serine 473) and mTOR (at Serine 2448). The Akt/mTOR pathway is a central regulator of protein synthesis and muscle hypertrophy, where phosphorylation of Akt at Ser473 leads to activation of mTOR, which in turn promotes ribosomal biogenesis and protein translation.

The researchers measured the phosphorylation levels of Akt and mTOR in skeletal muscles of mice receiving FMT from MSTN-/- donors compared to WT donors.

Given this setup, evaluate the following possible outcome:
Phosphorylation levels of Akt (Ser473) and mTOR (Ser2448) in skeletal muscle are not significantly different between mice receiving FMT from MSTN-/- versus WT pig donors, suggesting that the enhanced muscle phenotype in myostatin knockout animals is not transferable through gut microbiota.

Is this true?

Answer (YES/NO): NO